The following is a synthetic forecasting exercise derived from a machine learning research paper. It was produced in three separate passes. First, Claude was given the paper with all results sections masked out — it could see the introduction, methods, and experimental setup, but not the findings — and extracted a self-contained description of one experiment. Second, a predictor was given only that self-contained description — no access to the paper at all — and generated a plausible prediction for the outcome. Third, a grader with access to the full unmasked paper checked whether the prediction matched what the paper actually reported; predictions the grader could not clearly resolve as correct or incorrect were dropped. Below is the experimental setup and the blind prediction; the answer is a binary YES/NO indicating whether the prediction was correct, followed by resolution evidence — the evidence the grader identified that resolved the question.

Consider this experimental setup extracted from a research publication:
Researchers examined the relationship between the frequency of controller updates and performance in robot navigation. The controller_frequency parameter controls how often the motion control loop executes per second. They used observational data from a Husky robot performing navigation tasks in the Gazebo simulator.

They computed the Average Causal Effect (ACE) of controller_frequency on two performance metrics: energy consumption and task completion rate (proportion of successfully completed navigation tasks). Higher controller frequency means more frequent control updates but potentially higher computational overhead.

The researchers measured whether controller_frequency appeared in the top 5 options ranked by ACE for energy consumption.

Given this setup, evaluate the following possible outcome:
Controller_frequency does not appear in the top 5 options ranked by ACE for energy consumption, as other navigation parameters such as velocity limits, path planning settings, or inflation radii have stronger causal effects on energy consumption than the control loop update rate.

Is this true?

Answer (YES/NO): NO